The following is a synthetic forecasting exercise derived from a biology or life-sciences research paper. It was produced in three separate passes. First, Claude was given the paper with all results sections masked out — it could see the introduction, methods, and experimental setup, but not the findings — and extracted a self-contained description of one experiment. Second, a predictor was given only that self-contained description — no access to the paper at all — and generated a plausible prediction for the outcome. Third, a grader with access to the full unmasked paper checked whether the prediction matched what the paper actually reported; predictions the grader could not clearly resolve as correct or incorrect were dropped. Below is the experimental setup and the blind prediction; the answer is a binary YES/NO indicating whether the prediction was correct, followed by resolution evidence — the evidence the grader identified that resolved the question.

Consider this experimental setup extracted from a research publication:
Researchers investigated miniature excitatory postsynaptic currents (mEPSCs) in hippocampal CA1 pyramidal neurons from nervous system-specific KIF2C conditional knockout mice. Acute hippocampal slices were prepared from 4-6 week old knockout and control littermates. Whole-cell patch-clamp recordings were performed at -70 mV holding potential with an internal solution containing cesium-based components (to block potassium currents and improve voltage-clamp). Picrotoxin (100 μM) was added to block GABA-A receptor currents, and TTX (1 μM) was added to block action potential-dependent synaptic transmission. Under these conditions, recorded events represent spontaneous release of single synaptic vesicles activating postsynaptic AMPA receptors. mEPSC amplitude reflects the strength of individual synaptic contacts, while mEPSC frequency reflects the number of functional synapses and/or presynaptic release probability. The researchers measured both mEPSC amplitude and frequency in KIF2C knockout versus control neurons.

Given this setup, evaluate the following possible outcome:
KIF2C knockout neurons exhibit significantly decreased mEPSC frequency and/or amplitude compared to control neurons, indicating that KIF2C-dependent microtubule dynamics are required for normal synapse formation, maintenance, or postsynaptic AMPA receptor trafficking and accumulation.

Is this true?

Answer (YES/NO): NO